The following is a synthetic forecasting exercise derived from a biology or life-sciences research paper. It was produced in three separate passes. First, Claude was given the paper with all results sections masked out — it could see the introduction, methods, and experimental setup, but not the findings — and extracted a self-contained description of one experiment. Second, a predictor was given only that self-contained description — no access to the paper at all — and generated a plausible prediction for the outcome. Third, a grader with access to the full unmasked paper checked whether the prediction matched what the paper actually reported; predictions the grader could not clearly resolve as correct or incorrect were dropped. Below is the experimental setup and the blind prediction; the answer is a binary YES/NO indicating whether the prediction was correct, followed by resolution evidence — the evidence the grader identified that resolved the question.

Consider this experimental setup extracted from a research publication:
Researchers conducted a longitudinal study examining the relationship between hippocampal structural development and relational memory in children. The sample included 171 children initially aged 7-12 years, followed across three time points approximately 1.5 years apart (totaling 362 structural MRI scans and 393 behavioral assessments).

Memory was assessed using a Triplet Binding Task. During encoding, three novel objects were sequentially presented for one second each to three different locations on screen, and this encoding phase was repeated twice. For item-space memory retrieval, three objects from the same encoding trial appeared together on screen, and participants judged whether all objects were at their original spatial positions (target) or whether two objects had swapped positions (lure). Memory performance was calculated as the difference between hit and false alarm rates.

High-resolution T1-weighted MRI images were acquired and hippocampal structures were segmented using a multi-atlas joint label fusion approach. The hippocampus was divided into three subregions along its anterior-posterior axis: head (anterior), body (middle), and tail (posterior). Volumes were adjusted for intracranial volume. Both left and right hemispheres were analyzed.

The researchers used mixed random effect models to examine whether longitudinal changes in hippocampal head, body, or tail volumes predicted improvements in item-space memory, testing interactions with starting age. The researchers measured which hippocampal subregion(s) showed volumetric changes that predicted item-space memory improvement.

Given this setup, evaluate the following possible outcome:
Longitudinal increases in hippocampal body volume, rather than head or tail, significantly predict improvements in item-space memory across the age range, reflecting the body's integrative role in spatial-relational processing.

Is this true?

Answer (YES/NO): NO